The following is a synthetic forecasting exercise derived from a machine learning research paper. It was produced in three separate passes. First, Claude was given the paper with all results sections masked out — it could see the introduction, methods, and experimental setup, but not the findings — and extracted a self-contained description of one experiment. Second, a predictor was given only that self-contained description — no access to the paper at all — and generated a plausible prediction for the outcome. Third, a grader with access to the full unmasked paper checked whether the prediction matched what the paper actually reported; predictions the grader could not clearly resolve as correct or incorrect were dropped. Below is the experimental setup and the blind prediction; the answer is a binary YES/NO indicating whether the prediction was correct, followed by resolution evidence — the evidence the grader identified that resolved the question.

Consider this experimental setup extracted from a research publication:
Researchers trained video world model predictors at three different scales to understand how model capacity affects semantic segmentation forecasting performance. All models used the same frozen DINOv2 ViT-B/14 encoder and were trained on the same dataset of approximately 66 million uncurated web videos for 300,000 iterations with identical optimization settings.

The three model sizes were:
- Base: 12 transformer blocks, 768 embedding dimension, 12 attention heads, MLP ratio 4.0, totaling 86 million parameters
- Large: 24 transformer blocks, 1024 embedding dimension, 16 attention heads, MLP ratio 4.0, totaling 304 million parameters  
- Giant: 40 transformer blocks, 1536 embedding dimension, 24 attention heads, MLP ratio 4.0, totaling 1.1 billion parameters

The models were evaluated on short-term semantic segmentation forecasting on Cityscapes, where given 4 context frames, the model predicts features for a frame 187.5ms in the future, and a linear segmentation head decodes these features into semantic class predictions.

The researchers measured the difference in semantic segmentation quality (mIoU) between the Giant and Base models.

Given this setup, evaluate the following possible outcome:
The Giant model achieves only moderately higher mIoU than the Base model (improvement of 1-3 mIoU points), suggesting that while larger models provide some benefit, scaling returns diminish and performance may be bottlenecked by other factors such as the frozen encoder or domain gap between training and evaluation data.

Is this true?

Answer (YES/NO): NO